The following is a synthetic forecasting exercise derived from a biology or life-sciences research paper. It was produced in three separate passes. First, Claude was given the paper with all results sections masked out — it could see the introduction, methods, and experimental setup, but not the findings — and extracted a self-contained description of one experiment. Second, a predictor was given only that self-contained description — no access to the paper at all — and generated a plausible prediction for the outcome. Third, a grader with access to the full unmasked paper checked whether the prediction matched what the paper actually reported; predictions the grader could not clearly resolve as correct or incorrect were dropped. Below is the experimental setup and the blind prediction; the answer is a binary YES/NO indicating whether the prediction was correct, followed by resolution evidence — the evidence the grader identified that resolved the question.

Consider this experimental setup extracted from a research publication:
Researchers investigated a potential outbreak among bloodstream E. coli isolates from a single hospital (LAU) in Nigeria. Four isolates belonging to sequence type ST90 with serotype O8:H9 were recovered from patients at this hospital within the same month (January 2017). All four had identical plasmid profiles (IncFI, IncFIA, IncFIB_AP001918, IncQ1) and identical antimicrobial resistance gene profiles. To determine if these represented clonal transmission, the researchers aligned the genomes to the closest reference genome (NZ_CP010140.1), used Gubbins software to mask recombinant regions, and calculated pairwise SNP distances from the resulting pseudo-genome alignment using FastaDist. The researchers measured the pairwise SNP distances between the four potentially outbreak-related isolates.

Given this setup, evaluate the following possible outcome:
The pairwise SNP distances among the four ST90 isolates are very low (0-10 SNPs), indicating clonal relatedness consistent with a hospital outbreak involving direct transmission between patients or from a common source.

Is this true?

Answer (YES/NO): NO